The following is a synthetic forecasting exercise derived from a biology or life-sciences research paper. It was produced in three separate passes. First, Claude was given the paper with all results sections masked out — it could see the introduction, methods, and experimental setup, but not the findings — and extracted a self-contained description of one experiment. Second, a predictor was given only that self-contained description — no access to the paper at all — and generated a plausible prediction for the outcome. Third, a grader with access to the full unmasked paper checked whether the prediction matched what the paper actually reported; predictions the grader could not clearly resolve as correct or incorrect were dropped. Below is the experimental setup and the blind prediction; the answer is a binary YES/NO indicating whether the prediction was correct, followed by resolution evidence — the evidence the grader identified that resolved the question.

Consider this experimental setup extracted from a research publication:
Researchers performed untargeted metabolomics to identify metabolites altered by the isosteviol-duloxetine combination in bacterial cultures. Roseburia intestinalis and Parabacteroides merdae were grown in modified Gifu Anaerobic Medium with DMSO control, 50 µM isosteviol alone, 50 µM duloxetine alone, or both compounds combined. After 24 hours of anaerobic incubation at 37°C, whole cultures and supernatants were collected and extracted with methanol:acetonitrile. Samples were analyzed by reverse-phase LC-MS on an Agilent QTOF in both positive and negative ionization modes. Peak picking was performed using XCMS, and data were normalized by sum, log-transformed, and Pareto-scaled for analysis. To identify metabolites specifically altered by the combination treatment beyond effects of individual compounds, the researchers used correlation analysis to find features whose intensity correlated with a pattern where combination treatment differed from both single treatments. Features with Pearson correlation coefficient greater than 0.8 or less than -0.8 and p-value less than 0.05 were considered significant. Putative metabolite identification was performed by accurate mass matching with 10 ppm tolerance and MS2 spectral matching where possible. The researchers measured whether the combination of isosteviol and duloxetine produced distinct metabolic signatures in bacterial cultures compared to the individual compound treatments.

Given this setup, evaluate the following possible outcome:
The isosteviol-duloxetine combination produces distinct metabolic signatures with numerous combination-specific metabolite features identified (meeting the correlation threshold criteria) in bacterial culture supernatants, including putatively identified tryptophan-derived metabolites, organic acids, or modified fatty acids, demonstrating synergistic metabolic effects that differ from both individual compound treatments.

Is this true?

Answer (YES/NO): NO